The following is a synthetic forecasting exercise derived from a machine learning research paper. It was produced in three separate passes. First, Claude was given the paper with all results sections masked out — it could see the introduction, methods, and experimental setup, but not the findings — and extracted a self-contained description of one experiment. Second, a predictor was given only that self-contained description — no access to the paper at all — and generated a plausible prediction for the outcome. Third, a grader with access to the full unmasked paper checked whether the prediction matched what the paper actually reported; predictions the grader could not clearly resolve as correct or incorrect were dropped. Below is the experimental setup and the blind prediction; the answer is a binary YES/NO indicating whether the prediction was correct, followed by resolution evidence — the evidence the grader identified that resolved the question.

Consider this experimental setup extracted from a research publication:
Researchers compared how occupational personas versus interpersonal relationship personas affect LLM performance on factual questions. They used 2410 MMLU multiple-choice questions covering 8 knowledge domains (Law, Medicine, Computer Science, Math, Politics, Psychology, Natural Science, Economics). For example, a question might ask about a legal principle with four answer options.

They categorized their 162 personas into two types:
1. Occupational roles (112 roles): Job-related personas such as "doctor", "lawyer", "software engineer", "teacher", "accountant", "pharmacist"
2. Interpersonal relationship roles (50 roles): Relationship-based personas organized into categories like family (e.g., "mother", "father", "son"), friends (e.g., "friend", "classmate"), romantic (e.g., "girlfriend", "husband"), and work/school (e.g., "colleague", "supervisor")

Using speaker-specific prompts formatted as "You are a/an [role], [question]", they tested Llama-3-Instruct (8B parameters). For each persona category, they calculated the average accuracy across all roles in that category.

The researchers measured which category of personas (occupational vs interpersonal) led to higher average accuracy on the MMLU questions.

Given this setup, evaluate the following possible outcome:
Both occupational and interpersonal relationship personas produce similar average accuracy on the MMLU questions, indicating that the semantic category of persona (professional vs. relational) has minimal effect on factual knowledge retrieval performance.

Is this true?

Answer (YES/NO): NO